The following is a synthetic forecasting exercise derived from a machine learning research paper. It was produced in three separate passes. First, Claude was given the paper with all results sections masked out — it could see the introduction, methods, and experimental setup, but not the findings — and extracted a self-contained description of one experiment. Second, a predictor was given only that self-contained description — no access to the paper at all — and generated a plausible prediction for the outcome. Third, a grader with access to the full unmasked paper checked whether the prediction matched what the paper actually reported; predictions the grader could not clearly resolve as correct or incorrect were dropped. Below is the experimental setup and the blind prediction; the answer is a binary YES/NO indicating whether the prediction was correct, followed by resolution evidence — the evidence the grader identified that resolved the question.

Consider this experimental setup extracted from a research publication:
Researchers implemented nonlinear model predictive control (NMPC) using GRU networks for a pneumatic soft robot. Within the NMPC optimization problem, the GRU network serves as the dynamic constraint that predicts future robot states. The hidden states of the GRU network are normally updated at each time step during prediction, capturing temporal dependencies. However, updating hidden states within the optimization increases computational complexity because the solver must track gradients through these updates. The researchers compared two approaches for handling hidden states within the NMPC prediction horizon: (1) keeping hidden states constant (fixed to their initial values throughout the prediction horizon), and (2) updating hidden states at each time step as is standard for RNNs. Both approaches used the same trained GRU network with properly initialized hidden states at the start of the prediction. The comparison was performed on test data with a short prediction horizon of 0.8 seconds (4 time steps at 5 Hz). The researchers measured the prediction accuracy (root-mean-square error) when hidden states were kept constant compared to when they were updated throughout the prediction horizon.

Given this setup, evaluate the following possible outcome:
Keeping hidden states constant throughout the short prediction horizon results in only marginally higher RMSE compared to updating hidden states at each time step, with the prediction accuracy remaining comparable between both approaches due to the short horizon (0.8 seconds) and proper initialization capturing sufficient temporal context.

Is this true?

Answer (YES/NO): YES